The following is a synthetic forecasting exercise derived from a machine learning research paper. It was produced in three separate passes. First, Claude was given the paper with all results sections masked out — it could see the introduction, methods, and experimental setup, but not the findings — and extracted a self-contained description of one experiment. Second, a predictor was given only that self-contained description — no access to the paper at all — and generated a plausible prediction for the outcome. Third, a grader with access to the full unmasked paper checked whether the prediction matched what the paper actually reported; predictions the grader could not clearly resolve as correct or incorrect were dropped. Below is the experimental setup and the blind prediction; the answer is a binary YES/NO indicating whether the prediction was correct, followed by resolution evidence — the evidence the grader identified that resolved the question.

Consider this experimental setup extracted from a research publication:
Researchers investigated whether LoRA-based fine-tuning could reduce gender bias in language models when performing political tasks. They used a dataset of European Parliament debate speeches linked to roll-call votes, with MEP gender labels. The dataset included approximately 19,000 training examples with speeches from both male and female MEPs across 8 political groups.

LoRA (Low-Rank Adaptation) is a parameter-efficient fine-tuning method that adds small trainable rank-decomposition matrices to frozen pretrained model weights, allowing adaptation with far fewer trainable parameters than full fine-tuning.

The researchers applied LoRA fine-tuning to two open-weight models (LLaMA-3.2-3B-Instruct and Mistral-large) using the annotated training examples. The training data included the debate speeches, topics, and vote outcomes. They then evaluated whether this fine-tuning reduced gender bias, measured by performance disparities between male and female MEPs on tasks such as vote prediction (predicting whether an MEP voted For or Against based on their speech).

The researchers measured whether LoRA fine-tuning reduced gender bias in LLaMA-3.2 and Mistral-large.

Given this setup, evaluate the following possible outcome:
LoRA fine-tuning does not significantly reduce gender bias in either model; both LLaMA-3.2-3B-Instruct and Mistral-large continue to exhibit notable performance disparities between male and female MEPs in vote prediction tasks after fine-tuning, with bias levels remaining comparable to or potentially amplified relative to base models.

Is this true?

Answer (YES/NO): YES